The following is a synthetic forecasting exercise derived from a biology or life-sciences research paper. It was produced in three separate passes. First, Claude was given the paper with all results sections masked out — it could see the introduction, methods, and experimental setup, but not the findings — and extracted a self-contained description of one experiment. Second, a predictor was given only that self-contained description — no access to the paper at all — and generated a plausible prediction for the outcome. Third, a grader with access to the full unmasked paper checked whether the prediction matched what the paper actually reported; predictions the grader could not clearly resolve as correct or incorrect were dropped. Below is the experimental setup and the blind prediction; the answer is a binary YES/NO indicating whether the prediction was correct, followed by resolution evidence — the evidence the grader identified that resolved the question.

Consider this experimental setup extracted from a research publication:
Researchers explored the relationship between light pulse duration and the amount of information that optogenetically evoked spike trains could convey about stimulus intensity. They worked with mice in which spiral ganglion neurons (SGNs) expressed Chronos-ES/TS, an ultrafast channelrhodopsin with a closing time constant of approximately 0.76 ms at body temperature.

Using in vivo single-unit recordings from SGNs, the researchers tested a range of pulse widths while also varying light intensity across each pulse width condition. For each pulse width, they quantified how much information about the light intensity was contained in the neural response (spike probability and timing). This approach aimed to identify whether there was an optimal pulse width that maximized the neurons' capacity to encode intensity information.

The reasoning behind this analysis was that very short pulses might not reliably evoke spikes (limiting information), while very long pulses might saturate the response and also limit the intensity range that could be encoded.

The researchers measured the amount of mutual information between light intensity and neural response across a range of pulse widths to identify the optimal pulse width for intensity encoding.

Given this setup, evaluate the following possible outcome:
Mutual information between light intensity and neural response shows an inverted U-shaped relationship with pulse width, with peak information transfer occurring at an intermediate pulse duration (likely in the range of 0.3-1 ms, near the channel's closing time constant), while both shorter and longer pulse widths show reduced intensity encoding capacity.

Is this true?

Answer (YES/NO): NO